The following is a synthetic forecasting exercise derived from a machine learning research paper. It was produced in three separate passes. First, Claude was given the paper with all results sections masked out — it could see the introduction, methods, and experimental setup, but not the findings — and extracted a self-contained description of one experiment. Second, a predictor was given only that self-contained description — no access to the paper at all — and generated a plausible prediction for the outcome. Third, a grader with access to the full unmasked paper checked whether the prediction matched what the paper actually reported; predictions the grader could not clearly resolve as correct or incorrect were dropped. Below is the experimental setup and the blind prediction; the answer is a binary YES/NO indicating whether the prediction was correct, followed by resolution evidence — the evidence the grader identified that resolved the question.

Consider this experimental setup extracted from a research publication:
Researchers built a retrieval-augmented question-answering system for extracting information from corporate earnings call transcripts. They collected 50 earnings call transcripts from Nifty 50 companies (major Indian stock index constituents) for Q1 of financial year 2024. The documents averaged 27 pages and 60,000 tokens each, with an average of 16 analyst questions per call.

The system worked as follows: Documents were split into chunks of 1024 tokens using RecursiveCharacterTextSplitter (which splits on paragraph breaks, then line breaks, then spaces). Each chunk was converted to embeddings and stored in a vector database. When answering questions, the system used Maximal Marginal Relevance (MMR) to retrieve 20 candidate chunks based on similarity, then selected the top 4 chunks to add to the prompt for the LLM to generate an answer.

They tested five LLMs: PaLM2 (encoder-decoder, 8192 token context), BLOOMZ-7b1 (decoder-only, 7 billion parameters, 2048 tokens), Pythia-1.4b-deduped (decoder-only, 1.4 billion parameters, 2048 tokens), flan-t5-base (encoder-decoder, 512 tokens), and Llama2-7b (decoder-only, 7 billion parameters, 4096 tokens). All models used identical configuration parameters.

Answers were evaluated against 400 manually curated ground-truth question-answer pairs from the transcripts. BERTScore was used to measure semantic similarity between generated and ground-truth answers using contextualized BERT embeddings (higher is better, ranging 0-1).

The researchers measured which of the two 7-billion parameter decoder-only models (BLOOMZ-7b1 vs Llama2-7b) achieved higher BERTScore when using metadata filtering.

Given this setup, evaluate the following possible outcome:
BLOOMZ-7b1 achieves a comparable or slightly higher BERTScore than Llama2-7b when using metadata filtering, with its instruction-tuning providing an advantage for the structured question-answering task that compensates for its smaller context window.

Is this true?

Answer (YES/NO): NO